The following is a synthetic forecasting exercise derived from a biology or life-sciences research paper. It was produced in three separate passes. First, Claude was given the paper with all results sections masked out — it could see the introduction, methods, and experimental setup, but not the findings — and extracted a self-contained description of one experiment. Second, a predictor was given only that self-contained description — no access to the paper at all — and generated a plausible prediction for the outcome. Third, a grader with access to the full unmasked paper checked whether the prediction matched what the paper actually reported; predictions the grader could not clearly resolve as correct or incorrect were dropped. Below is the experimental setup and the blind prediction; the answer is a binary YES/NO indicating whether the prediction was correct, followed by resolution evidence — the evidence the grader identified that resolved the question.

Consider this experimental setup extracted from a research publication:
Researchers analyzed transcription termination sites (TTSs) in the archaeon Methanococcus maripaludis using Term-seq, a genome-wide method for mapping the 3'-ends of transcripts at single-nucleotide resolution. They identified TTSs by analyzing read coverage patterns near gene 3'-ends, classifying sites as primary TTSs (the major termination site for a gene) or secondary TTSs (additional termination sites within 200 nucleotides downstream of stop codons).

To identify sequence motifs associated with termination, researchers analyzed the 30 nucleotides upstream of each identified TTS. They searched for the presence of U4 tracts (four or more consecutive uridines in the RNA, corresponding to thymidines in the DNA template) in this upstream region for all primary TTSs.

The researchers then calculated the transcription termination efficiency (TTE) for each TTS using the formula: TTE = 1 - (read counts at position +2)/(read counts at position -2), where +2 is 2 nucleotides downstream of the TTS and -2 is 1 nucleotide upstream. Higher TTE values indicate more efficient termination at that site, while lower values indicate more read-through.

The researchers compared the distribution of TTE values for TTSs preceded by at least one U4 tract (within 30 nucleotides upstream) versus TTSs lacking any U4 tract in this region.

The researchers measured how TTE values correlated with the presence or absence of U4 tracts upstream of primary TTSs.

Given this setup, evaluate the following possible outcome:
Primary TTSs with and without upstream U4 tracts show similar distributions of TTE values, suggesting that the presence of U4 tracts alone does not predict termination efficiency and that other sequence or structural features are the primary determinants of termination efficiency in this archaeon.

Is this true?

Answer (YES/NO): NO